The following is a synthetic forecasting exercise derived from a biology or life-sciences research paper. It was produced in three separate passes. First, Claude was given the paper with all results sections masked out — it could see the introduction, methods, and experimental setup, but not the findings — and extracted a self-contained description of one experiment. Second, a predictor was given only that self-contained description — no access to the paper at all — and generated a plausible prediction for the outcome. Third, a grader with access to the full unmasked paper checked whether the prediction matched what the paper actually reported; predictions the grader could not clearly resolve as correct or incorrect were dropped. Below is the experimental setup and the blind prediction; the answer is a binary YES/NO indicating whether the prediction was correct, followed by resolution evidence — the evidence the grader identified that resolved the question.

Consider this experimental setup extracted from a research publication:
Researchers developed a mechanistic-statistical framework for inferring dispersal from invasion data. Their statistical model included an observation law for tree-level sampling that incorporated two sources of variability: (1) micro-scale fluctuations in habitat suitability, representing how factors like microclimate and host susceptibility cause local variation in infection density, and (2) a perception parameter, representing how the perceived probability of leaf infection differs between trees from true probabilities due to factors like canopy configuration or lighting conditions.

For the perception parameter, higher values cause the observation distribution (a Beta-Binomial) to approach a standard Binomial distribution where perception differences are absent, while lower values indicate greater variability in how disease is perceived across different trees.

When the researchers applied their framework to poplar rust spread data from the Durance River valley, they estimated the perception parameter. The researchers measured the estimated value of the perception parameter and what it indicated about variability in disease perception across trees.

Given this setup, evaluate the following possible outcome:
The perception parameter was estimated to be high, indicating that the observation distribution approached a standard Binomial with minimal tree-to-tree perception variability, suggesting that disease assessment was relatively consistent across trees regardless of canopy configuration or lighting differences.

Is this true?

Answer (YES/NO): NO